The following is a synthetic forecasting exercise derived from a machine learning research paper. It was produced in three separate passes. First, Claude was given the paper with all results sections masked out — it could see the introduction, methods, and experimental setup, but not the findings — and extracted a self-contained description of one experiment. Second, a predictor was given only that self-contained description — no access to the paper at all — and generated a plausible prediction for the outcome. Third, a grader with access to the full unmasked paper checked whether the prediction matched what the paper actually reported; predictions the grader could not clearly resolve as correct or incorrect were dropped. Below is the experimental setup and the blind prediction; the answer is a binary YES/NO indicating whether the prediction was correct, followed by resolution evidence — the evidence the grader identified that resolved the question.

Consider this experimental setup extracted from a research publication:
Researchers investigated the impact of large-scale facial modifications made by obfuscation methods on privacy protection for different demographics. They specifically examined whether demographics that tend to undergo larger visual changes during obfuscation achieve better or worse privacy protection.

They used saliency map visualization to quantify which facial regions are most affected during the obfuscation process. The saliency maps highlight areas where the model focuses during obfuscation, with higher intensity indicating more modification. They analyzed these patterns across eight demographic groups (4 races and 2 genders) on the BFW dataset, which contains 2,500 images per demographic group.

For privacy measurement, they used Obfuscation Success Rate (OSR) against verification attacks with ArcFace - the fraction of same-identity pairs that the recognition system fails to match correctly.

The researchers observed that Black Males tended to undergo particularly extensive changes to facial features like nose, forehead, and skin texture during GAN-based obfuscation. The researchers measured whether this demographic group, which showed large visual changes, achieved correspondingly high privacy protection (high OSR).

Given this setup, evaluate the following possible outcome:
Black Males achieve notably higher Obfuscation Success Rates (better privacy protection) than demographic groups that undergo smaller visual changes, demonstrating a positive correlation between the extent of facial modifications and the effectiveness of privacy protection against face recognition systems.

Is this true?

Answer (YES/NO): NO